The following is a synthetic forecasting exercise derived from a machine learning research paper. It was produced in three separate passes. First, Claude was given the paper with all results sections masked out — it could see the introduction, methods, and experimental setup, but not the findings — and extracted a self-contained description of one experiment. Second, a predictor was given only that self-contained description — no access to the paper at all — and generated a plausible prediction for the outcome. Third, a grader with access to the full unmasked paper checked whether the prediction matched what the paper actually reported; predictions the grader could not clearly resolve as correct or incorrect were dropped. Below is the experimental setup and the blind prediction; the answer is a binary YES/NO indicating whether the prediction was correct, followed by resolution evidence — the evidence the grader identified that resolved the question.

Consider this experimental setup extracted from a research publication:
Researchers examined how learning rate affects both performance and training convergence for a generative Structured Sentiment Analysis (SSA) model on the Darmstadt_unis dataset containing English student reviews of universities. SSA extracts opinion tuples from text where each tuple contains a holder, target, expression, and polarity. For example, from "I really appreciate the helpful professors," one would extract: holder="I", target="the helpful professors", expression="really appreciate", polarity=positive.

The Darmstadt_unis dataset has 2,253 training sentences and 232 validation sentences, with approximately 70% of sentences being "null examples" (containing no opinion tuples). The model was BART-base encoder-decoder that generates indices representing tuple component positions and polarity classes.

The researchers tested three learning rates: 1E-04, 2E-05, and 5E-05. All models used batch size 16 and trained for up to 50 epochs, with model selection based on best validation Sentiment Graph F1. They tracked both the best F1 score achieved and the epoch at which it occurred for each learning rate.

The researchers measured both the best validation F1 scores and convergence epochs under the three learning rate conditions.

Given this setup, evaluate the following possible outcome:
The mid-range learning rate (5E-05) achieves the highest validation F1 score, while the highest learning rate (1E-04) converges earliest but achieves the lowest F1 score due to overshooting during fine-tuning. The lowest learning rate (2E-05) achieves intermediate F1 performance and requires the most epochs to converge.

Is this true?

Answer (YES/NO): NO